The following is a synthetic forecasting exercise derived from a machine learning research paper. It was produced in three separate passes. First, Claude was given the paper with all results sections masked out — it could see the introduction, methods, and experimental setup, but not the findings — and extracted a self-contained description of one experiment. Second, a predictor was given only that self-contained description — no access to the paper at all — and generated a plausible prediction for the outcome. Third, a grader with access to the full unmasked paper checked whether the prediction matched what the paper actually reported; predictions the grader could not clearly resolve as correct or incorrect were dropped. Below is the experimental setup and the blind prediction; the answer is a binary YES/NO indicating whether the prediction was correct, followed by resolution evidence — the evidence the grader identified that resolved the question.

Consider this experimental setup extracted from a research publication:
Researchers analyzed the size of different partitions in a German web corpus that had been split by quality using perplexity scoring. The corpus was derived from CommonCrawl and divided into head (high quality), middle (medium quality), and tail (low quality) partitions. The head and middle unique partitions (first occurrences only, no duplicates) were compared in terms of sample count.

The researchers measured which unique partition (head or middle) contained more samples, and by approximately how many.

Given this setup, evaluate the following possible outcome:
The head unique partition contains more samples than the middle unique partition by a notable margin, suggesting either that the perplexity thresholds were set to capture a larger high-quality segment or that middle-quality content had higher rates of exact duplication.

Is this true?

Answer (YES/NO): NO